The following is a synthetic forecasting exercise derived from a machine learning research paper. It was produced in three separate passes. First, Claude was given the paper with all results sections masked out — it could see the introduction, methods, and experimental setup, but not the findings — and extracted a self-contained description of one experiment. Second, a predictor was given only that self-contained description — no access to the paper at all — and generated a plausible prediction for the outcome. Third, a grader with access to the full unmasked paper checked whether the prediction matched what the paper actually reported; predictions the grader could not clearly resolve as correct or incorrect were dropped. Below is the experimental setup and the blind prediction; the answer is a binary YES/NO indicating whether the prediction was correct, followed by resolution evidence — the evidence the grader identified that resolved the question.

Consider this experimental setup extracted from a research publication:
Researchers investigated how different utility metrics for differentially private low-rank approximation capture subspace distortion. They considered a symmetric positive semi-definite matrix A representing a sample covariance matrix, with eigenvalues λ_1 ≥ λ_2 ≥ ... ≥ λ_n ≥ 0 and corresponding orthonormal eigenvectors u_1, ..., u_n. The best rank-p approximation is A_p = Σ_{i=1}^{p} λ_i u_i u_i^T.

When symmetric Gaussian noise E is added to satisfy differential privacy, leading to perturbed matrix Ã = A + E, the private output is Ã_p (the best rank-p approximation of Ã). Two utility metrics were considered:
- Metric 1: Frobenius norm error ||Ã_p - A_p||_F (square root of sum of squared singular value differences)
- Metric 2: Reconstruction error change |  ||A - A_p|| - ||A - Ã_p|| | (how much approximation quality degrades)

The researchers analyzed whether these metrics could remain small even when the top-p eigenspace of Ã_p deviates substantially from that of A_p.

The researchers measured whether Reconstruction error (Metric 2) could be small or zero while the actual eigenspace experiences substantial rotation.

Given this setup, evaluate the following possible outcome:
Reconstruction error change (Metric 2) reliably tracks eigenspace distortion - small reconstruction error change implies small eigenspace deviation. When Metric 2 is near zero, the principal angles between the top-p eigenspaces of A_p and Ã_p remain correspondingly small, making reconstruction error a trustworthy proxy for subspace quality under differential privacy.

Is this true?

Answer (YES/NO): NO